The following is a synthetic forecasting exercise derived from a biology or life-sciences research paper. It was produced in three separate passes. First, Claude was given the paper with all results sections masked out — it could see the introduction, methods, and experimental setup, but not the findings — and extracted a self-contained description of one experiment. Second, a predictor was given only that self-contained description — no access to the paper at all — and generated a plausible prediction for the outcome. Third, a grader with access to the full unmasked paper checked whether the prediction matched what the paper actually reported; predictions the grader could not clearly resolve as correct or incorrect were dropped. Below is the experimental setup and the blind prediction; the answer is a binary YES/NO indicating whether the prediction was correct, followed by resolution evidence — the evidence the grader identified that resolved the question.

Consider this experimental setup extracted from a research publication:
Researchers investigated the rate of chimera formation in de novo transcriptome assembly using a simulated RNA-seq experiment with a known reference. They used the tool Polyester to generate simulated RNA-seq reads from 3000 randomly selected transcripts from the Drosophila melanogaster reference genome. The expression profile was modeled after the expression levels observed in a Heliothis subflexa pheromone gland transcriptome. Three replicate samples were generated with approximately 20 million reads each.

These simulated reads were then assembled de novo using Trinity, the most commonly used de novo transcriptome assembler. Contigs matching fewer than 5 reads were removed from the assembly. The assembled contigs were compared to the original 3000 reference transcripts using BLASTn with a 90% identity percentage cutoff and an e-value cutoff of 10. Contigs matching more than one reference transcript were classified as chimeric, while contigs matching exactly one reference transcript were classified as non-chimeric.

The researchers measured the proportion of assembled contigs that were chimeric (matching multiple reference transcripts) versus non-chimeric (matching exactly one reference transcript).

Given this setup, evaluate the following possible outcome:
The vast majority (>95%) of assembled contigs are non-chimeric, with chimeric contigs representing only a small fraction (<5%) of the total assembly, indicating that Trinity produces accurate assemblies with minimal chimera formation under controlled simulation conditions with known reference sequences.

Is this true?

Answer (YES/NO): NO